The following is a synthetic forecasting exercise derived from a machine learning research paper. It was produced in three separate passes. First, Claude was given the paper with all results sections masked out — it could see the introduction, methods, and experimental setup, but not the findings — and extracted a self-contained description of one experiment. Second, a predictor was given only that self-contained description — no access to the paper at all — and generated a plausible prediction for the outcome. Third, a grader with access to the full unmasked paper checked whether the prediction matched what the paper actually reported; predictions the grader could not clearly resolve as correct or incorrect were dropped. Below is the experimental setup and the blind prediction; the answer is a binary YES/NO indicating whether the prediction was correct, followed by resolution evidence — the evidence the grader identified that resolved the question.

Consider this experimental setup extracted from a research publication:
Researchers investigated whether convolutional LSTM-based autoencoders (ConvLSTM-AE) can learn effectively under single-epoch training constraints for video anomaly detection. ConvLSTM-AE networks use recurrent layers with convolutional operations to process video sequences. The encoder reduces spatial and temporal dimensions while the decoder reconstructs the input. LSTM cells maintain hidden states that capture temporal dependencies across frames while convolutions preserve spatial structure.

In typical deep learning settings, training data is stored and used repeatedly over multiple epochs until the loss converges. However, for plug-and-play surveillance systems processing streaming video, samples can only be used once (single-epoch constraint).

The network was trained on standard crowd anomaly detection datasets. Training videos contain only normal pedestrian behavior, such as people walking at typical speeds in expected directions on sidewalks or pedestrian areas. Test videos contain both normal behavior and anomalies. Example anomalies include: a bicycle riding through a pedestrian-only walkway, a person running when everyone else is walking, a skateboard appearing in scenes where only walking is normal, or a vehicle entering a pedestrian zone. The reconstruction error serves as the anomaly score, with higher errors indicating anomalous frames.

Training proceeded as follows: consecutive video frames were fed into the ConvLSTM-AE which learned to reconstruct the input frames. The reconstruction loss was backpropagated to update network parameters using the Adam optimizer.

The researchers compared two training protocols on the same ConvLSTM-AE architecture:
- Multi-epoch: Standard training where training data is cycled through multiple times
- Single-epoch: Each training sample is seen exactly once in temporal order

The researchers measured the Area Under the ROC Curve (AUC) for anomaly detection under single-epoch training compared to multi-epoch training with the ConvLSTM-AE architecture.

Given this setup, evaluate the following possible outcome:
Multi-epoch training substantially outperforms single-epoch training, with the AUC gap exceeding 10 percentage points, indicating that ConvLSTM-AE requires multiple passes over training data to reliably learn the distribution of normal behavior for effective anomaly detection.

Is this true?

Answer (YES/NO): NO